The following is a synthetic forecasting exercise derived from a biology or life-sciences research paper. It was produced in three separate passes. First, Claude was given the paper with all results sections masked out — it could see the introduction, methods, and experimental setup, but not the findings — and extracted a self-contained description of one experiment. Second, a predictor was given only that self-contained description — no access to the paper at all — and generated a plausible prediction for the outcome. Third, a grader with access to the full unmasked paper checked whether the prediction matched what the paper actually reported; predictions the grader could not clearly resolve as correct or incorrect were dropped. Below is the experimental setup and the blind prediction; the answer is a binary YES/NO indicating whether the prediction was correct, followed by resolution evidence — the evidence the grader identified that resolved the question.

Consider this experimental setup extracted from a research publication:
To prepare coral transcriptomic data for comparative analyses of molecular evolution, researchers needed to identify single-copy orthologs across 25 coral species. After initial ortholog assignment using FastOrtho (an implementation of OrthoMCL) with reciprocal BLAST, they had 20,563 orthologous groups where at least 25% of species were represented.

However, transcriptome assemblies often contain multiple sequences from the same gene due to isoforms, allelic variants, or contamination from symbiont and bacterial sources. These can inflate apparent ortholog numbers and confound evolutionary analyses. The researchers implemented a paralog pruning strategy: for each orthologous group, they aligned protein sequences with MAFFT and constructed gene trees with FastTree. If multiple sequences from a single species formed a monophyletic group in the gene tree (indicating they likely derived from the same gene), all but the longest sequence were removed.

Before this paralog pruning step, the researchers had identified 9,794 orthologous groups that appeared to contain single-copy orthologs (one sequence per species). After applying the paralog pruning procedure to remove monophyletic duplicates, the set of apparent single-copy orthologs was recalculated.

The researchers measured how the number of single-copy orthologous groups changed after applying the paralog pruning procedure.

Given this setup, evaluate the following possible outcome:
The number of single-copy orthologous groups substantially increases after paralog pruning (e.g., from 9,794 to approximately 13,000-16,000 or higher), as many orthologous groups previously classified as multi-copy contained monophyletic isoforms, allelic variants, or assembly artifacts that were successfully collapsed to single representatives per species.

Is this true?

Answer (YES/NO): YES